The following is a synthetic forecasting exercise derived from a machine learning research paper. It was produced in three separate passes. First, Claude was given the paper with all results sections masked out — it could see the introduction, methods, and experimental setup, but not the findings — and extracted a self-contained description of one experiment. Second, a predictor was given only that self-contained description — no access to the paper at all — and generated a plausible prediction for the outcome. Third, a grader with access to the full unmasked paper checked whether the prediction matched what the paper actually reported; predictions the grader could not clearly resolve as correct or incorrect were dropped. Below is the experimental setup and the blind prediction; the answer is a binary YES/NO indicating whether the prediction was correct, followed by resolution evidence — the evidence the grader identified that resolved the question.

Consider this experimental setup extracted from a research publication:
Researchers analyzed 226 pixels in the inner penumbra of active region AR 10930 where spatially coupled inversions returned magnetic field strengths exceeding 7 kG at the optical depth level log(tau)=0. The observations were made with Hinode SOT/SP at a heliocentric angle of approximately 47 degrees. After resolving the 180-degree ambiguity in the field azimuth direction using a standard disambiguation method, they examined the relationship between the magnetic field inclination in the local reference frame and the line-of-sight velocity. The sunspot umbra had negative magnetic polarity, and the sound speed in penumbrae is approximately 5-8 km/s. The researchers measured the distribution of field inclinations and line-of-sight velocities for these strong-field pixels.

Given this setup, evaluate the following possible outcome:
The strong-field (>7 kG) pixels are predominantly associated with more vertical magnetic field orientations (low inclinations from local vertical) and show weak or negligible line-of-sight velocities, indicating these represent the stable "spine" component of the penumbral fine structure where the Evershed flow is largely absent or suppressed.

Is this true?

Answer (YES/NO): NO